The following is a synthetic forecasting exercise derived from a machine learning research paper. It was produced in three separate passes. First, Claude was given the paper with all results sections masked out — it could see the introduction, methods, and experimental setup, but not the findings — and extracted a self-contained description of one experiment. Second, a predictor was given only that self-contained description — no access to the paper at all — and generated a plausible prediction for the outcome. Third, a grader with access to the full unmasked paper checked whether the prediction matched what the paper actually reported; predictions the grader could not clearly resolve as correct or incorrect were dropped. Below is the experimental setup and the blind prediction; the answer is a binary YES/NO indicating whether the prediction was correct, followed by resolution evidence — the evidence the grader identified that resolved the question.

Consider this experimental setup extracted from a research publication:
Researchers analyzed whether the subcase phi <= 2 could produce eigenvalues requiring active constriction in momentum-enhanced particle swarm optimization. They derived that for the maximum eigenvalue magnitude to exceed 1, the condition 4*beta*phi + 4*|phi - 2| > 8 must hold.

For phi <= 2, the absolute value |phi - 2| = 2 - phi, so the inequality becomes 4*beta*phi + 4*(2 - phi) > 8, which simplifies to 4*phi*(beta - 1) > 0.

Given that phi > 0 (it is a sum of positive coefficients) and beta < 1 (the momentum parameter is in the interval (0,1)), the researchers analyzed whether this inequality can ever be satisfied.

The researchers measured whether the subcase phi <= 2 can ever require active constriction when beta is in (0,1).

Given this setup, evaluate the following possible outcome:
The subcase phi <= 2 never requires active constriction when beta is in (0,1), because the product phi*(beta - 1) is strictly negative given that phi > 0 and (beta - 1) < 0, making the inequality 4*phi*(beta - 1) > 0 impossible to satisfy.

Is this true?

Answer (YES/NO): YES